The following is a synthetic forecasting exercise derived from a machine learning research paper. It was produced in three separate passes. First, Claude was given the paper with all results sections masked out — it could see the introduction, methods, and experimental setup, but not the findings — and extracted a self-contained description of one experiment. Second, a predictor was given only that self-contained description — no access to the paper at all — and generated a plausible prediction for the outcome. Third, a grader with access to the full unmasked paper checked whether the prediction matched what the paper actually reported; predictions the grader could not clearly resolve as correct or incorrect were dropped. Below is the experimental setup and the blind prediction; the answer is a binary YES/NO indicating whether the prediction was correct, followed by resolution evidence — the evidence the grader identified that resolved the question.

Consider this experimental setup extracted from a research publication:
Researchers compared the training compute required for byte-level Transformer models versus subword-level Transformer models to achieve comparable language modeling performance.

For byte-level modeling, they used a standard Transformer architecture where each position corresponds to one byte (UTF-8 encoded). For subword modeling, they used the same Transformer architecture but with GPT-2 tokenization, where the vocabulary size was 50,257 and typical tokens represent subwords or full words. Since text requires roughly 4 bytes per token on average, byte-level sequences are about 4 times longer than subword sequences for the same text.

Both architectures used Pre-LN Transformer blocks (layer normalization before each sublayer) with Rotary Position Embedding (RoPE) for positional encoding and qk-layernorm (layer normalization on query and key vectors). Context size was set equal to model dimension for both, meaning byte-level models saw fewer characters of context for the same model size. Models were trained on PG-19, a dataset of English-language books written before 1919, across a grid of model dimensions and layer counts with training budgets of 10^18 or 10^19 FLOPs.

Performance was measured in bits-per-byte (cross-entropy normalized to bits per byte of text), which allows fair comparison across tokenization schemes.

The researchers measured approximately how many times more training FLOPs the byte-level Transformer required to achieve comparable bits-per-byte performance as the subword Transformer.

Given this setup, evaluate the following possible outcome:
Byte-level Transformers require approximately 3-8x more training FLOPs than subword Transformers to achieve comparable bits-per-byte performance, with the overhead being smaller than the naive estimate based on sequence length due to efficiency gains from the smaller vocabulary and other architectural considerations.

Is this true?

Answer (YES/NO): NO